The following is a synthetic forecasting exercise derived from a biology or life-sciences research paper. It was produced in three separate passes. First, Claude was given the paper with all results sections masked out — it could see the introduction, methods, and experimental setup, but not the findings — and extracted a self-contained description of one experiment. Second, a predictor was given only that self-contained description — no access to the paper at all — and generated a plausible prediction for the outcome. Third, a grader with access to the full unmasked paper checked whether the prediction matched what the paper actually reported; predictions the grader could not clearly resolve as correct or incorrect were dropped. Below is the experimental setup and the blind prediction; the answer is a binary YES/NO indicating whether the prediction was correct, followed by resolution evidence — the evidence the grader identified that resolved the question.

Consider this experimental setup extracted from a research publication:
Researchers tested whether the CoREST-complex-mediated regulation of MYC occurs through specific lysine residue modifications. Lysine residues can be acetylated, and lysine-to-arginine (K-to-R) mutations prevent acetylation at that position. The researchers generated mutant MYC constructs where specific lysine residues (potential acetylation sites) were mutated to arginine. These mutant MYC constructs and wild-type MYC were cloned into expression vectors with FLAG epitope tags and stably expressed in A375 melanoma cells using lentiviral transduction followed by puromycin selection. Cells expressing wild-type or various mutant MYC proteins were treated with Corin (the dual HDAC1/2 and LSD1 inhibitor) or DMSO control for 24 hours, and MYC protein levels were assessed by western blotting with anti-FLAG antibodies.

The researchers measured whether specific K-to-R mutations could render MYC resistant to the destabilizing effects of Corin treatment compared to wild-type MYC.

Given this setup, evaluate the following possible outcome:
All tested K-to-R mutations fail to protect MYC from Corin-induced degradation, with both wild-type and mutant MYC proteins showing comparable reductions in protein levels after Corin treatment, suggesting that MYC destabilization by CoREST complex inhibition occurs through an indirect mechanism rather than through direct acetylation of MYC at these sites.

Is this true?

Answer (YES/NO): NO